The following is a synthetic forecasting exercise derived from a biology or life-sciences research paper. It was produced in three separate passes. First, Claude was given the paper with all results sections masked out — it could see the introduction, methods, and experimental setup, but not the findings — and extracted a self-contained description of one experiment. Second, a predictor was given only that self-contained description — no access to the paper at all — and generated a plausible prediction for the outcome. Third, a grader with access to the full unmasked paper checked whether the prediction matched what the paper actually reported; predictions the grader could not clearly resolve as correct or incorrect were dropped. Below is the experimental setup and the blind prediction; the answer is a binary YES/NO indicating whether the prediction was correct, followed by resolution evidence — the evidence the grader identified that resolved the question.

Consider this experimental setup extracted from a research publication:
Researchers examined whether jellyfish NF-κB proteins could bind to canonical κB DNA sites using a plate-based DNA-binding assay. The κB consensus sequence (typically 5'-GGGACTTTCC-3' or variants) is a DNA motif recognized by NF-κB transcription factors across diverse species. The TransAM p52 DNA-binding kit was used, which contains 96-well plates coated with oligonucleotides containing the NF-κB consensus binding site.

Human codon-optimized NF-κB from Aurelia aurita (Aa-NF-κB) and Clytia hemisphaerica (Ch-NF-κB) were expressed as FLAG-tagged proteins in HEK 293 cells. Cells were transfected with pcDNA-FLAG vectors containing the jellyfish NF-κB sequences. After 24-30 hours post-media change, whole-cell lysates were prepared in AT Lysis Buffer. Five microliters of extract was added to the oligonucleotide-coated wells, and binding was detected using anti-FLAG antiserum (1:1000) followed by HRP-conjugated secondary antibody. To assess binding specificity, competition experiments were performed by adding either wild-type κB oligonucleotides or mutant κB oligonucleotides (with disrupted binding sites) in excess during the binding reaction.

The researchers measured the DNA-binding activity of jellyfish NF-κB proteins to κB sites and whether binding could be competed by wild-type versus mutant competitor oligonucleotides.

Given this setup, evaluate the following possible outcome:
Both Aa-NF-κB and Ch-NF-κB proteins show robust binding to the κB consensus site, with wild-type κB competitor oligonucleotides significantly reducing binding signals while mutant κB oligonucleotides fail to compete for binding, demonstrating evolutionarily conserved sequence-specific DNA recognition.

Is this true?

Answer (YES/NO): NO